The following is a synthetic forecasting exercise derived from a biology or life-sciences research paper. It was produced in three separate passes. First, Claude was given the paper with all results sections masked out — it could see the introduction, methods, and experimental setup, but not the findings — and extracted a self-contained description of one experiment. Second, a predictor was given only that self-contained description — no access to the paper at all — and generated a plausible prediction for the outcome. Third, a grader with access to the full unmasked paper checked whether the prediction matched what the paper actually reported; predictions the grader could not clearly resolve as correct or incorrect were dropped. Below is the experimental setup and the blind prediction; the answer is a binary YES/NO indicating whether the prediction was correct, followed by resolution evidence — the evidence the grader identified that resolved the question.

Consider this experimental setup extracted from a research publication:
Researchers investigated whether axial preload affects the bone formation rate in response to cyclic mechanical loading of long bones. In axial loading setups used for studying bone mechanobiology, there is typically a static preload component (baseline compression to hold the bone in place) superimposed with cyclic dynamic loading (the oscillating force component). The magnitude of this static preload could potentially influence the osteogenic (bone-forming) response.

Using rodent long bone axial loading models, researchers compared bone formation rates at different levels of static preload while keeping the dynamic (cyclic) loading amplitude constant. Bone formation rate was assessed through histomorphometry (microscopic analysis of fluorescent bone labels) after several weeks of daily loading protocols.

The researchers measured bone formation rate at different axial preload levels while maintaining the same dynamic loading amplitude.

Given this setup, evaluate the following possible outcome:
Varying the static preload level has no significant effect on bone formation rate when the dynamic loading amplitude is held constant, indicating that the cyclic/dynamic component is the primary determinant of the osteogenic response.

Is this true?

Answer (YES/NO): NO